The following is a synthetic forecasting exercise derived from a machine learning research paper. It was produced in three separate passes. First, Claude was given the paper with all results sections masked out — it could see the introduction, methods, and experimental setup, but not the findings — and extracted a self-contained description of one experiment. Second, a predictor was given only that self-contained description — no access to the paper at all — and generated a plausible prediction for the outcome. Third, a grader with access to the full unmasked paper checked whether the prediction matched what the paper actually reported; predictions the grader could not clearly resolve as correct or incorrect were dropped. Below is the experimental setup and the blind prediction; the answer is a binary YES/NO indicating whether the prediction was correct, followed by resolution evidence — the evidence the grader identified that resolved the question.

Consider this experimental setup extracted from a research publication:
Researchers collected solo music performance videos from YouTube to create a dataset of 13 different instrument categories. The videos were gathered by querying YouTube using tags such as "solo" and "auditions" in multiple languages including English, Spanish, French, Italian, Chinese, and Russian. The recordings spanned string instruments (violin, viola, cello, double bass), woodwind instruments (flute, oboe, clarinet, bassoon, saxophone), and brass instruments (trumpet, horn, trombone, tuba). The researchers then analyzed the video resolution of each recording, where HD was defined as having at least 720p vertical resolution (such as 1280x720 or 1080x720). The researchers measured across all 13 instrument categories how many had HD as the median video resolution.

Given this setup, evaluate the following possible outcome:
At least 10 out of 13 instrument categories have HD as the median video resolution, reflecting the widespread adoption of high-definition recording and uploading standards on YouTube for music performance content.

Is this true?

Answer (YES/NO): NO